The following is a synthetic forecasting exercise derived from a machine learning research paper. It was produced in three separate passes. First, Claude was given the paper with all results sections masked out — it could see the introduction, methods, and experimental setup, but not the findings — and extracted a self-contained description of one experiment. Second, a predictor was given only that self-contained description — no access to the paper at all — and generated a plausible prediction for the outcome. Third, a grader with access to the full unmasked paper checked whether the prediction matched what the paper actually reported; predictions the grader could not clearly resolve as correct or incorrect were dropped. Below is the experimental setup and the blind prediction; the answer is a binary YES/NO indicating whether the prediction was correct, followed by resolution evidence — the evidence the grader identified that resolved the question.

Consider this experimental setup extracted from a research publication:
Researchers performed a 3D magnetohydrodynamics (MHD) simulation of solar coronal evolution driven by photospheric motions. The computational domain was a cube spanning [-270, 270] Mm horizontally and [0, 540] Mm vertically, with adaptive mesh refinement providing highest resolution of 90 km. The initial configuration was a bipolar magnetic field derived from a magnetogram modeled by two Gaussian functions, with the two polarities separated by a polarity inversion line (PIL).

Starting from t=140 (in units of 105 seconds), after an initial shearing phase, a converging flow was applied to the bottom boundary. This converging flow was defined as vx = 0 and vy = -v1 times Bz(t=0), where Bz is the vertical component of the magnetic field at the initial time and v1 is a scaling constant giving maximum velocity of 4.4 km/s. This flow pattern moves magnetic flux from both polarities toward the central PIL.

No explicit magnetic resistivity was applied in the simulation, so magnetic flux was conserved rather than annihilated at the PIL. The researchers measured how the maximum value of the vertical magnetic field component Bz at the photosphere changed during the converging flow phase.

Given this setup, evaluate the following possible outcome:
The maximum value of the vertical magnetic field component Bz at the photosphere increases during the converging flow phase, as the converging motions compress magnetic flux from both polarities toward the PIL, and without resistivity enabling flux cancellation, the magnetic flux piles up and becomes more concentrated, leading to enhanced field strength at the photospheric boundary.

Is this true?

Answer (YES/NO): YES